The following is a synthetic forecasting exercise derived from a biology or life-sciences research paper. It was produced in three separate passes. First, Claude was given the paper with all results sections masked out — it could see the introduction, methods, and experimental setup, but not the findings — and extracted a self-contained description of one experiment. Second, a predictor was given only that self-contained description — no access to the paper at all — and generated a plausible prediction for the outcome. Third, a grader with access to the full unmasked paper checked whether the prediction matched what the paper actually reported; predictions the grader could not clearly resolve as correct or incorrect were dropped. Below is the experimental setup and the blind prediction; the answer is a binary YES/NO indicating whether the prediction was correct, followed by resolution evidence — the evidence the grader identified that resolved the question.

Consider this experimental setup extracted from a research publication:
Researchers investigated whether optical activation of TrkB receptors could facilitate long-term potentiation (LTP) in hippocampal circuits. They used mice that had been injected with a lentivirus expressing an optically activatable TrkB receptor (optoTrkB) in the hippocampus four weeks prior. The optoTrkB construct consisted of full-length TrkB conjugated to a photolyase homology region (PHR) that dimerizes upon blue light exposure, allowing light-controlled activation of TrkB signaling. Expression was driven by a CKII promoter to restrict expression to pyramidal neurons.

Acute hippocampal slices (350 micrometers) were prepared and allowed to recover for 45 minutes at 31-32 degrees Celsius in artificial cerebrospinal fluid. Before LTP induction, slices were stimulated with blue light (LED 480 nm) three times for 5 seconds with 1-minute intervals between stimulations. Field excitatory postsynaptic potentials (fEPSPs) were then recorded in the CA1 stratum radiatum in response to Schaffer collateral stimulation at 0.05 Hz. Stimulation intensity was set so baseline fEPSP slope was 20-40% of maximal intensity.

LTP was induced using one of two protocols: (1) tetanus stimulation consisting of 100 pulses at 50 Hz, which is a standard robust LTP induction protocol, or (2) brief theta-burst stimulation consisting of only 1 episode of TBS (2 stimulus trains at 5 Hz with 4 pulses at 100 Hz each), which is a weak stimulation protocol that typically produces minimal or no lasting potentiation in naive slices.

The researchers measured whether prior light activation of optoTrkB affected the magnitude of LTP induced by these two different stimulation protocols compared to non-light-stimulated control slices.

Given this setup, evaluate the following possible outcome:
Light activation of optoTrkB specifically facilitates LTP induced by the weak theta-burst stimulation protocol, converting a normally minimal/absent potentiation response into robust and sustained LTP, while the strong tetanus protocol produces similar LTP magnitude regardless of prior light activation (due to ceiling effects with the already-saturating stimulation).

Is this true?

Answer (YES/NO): YES